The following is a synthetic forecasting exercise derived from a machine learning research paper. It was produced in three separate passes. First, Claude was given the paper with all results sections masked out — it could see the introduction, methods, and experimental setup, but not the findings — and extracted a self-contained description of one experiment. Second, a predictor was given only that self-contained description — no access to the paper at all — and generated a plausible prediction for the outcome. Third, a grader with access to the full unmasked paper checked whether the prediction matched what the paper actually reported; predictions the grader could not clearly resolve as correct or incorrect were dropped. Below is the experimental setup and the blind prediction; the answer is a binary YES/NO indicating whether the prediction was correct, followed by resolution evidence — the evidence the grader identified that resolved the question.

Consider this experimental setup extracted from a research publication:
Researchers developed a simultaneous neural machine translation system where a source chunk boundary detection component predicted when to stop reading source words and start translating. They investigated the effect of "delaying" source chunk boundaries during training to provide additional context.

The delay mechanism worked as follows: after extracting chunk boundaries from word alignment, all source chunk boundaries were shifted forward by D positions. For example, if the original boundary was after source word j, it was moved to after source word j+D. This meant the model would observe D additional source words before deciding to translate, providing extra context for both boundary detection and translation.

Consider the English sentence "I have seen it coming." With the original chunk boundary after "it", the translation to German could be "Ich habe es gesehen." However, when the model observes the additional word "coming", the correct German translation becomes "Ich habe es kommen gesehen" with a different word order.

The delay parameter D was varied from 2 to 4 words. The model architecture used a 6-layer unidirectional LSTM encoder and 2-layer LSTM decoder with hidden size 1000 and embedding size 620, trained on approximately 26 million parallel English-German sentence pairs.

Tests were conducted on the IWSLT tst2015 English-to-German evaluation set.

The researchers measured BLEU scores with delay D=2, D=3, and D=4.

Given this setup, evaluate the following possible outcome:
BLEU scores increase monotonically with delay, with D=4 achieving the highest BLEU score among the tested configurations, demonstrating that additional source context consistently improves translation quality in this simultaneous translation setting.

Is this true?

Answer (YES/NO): NO